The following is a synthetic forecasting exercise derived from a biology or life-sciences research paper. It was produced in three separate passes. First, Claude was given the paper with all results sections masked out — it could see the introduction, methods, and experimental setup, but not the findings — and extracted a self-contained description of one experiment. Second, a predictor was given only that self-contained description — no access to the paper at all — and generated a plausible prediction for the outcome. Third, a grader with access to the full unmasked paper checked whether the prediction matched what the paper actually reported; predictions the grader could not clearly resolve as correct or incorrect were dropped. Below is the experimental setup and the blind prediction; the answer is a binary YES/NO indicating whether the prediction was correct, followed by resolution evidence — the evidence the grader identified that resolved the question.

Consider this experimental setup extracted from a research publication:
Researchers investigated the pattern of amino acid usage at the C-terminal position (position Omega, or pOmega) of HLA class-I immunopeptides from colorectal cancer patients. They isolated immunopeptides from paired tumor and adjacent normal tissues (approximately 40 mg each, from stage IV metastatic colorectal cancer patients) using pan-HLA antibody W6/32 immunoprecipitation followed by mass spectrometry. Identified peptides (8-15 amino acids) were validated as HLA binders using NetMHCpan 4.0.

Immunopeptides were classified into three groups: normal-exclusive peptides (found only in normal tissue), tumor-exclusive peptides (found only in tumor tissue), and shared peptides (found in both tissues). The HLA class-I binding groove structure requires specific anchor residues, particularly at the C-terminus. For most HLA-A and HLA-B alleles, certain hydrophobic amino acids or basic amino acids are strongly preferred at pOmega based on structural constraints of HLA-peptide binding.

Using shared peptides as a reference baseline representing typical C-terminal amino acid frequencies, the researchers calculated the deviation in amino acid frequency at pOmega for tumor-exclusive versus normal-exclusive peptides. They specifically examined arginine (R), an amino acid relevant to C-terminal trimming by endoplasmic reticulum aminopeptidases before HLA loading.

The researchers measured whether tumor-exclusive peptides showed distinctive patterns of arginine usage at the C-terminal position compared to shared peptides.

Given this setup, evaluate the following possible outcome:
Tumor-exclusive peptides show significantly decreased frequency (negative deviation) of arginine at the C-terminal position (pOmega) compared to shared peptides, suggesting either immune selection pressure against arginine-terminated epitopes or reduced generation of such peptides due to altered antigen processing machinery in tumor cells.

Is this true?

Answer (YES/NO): NO